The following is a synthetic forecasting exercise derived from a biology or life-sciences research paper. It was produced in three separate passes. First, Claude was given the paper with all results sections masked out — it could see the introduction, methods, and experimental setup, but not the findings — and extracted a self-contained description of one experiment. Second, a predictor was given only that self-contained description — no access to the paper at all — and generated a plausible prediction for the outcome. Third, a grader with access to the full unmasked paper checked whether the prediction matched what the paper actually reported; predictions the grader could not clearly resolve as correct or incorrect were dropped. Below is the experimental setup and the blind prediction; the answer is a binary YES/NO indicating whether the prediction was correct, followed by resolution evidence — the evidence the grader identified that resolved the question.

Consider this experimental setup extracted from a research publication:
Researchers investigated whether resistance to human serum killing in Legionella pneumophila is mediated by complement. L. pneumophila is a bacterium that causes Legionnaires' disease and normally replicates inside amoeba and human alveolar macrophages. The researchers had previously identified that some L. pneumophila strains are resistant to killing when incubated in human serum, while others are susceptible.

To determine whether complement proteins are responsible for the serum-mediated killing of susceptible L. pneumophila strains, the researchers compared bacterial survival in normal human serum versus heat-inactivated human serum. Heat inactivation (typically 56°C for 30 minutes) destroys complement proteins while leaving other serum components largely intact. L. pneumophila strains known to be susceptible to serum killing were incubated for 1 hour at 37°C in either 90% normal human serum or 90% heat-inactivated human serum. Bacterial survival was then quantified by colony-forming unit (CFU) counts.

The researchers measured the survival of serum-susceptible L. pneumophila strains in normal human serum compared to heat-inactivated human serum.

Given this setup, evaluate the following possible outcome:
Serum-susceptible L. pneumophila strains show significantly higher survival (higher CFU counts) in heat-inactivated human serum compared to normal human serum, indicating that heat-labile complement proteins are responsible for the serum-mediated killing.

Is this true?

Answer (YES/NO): YES